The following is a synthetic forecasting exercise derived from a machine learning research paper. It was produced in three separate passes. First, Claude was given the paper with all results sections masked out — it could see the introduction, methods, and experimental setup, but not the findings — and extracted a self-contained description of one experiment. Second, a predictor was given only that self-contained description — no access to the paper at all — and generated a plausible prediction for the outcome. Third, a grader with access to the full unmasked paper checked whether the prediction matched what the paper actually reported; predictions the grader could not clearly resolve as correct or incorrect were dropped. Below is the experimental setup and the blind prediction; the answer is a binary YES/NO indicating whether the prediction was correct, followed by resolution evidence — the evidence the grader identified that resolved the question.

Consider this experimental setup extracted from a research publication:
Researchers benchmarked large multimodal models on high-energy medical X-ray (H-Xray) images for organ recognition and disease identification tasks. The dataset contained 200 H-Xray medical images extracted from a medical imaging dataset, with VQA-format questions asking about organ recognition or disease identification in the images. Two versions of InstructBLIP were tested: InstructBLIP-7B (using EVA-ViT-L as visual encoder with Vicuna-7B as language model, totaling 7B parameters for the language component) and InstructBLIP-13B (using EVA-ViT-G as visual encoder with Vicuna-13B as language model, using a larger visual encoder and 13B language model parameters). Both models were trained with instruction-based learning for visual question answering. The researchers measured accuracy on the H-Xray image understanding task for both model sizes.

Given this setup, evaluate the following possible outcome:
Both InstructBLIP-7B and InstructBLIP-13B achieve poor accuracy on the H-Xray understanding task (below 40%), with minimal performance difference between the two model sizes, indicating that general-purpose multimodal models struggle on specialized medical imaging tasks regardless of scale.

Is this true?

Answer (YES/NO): NO